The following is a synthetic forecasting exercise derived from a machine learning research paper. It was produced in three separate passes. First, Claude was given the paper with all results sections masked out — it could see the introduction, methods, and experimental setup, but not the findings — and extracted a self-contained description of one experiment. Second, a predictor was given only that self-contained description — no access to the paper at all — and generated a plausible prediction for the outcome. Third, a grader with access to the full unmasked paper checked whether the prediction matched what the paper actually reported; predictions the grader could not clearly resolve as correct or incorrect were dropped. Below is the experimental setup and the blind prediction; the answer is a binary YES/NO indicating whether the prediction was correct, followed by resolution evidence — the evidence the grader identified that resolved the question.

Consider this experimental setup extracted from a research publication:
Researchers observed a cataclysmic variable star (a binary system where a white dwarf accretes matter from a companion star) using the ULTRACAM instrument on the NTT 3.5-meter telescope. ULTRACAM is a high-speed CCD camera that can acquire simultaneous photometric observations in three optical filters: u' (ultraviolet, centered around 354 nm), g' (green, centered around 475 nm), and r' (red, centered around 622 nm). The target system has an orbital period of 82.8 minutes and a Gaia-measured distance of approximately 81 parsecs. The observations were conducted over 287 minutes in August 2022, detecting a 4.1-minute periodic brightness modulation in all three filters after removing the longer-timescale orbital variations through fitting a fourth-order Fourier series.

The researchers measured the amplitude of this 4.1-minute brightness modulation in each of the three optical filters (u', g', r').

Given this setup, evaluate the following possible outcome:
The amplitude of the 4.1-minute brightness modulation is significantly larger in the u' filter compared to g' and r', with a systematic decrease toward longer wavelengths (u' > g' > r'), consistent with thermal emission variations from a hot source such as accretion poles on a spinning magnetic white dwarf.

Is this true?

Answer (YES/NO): NO